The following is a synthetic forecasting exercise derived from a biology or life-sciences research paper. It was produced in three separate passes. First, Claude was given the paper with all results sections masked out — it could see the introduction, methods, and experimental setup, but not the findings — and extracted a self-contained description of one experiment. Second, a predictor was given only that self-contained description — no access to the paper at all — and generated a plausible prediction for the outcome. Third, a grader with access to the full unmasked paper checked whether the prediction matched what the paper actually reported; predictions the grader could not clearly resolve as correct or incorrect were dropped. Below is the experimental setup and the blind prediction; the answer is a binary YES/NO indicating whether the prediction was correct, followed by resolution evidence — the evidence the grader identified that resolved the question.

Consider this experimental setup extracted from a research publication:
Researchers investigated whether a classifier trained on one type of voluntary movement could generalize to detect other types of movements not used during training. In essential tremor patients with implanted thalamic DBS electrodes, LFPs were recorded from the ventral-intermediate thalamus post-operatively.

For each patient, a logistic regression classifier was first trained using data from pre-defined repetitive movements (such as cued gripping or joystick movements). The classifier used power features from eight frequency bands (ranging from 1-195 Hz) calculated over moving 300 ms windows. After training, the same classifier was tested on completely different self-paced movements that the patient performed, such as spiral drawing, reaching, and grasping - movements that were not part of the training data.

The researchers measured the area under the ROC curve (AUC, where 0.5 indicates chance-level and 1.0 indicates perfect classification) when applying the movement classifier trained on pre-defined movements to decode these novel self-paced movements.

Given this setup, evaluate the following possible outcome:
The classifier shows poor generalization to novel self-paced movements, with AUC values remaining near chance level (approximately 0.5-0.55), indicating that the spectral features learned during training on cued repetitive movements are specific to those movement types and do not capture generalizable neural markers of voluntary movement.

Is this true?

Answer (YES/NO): NO